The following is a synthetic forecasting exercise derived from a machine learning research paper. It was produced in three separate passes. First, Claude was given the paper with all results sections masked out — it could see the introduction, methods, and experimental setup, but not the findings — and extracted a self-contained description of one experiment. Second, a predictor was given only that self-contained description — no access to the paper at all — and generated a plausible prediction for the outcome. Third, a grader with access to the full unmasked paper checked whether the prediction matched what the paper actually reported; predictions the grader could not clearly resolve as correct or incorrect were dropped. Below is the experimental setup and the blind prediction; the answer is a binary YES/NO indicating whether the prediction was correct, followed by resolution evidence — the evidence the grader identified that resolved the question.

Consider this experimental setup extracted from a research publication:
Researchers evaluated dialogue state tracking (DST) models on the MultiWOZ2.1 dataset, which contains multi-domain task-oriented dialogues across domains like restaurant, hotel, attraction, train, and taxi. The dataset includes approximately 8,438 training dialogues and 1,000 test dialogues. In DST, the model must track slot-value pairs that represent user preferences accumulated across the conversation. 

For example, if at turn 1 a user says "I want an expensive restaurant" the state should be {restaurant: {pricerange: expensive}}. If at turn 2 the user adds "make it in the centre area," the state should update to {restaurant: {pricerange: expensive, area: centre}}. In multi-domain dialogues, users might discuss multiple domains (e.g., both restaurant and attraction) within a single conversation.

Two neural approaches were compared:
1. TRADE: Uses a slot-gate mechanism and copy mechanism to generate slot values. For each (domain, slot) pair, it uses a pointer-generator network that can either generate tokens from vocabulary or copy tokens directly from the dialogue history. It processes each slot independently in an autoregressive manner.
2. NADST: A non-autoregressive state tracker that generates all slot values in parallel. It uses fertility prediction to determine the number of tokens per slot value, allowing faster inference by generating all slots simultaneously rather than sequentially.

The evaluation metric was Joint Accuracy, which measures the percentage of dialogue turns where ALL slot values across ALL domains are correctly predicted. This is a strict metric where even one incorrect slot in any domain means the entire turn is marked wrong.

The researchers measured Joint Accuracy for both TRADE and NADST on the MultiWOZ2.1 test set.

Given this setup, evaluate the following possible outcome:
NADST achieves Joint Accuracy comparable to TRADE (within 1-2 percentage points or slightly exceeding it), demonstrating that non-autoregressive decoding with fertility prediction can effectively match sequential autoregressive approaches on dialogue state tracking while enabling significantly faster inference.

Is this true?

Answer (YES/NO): NO